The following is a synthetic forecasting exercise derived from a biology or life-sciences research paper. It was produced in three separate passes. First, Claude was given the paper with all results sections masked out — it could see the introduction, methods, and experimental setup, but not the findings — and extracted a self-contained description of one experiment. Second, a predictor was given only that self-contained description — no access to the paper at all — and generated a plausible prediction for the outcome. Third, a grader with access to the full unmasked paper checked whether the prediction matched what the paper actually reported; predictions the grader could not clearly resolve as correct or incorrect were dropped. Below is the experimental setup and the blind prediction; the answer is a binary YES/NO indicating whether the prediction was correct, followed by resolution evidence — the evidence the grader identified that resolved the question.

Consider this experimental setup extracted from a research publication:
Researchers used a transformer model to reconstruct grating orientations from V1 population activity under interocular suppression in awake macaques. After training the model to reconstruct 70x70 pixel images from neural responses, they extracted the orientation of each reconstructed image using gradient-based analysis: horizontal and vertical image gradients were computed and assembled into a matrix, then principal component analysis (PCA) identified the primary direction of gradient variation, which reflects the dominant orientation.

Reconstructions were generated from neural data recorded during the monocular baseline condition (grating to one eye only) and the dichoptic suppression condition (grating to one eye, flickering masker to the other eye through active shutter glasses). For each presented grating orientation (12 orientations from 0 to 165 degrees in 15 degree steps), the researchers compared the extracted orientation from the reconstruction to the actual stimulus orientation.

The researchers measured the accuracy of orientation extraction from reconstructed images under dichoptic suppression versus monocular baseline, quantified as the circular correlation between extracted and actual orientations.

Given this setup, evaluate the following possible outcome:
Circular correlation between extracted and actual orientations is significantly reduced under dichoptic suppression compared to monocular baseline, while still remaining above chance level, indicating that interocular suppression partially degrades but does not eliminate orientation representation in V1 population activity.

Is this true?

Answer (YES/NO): NO